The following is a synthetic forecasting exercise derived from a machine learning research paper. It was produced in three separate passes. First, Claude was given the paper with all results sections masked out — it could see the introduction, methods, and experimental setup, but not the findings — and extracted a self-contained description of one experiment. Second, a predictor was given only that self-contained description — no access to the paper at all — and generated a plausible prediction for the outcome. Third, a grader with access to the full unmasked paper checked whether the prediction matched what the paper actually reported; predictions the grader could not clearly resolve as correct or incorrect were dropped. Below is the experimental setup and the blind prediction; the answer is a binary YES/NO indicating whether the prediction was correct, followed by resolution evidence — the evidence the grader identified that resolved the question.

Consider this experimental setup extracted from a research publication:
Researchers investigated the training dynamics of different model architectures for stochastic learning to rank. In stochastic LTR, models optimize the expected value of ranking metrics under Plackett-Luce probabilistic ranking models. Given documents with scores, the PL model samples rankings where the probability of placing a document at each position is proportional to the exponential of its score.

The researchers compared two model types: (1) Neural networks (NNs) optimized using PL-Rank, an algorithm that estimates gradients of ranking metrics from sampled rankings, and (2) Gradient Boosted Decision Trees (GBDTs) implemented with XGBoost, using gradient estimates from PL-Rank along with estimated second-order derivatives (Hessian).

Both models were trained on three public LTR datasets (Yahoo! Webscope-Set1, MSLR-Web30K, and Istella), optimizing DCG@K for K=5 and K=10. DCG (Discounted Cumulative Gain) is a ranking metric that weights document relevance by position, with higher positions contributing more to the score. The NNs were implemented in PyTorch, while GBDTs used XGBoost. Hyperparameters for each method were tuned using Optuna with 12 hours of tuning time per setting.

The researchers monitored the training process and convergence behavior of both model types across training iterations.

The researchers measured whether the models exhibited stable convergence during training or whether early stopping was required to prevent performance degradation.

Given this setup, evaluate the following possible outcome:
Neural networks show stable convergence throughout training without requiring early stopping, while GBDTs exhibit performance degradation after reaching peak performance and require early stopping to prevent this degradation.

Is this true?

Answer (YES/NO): NO